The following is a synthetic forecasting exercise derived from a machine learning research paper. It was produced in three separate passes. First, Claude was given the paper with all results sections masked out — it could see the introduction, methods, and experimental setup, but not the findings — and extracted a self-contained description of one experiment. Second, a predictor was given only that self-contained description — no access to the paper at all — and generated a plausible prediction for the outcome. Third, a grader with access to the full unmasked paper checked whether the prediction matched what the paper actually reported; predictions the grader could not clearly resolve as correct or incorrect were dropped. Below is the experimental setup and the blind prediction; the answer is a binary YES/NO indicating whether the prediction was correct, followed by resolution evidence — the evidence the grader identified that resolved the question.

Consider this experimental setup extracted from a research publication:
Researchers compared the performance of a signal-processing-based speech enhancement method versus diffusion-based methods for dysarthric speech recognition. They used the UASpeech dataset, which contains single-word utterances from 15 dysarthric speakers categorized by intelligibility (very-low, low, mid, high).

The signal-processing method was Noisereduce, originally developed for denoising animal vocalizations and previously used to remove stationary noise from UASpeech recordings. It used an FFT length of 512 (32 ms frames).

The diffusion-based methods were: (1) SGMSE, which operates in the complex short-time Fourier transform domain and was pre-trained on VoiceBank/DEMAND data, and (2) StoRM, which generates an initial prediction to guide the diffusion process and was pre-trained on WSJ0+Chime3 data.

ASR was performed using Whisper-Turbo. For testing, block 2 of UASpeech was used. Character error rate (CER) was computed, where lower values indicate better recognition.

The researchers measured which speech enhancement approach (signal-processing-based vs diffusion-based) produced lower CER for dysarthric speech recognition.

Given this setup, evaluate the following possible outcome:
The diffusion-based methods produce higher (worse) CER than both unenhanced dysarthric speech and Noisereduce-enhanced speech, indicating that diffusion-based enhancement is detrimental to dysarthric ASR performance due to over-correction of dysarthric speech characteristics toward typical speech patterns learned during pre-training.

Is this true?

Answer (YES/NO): NO